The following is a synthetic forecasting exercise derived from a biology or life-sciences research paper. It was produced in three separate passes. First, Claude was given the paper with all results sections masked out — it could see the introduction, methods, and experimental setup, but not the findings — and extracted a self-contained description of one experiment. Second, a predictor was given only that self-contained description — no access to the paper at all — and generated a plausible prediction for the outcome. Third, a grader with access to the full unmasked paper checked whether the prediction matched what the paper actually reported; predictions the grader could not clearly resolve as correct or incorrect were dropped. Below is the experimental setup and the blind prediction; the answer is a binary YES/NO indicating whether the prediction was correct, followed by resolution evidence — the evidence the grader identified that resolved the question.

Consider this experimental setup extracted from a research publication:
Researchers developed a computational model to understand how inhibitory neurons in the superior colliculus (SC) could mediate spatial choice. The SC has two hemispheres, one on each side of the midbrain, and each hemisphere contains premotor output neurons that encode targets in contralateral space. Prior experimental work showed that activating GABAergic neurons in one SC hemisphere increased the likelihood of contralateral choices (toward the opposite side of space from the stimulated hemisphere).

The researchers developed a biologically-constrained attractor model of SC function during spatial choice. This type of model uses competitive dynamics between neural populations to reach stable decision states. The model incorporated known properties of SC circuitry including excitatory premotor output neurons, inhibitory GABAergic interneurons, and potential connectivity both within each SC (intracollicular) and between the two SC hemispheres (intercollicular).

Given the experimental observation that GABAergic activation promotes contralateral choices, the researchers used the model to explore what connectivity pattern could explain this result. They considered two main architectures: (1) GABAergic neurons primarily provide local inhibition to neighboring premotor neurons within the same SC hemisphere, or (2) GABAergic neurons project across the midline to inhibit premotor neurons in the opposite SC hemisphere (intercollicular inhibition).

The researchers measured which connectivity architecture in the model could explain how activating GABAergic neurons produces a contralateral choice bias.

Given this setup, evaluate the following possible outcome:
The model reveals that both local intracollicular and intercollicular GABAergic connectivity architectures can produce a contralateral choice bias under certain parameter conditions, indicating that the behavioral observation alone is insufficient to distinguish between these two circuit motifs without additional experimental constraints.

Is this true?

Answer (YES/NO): NO